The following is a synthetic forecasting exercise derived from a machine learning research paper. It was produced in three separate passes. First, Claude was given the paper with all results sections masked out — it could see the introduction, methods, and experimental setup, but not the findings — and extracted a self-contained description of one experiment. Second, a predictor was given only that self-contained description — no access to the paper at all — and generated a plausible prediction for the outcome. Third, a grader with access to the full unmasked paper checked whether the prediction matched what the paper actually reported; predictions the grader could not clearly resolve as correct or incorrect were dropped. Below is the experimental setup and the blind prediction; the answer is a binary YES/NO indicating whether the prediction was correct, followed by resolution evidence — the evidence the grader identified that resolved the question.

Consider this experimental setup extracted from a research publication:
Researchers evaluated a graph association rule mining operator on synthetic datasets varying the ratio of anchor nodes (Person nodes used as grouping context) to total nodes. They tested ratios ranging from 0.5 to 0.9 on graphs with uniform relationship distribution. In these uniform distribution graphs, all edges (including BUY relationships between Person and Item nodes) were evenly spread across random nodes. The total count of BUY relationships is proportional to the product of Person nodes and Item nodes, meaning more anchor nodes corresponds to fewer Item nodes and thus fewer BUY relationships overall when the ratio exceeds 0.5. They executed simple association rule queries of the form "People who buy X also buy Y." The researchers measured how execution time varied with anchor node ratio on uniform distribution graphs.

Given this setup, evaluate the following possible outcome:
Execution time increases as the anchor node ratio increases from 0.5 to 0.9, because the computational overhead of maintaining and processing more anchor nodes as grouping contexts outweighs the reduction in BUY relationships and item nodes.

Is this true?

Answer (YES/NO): NO